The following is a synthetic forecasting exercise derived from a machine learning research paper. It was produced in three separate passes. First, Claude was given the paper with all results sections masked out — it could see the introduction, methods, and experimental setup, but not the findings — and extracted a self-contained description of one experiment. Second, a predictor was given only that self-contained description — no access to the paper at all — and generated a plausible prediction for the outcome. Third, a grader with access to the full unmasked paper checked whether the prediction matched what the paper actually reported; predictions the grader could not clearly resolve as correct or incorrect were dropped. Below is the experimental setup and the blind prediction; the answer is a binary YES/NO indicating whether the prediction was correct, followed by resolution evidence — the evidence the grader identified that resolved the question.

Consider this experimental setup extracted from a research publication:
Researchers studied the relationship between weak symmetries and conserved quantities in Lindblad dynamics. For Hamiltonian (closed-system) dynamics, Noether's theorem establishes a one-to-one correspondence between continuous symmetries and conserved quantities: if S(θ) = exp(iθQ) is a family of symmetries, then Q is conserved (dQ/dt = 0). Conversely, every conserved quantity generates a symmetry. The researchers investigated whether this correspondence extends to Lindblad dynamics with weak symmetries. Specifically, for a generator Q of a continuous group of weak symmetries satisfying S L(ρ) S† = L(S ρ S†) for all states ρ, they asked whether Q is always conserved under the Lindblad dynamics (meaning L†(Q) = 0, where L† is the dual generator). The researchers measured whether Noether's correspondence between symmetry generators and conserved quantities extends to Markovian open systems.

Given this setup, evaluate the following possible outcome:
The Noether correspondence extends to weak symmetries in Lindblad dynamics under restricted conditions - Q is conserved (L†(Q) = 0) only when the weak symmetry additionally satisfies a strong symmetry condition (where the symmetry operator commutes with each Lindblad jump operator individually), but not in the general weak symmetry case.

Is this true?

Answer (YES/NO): NO